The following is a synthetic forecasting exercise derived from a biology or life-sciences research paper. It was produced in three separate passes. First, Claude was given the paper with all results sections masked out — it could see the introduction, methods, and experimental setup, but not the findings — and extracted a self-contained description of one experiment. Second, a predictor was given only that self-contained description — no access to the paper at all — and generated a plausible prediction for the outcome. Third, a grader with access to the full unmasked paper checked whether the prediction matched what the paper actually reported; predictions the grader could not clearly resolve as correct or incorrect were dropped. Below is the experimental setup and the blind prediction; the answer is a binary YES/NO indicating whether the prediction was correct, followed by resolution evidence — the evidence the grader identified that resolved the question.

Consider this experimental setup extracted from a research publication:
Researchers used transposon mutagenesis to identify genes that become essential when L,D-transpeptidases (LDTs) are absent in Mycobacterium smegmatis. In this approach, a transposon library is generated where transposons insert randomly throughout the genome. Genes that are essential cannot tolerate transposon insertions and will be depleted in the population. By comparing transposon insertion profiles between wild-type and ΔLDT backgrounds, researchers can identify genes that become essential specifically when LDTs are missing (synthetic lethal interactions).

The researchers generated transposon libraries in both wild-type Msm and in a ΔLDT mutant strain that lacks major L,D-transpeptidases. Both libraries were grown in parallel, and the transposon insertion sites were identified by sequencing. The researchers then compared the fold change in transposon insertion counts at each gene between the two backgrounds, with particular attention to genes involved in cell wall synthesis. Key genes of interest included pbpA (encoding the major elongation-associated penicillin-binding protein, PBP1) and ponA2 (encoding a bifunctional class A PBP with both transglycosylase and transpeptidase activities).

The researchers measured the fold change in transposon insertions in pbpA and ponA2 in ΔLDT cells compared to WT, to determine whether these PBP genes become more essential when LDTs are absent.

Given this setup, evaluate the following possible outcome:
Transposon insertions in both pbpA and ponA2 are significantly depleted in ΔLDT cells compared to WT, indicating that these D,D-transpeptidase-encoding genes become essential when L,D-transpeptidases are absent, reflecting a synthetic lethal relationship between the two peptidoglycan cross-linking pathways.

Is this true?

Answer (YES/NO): YES